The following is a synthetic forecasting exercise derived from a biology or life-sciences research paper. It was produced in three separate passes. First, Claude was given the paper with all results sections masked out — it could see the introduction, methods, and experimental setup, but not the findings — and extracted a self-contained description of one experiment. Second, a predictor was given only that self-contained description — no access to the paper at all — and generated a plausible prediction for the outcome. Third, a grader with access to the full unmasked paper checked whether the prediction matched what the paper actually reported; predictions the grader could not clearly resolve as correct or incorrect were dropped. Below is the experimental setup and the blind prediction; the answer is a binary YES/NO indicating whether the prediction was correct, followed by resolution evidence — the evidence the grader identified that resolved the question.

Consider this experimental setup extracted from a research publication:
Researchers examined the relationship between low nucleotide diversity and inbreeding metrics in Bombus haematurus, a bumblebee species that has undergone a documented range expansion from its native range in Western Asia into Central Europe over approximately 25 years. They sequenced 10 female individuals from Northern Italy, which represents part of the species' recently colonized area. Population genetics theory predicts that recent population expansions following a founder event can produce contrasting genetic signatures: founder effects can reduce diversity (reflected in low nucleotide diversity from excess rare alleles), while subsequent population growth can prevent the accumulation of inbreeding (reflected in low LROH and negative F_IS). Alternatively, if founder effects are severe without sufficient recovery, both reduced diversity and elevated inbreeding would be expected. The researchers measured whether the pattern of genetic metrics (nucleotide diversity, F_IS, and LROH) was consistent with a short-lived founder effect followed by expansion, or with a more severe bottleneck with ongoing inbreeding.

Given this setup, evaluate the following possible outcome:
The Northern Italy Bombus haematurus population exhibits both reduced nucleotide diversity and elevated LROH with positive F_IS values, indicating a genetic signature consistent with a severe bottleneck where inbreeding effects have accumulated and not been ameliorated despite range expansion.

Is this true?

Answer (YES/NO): NO